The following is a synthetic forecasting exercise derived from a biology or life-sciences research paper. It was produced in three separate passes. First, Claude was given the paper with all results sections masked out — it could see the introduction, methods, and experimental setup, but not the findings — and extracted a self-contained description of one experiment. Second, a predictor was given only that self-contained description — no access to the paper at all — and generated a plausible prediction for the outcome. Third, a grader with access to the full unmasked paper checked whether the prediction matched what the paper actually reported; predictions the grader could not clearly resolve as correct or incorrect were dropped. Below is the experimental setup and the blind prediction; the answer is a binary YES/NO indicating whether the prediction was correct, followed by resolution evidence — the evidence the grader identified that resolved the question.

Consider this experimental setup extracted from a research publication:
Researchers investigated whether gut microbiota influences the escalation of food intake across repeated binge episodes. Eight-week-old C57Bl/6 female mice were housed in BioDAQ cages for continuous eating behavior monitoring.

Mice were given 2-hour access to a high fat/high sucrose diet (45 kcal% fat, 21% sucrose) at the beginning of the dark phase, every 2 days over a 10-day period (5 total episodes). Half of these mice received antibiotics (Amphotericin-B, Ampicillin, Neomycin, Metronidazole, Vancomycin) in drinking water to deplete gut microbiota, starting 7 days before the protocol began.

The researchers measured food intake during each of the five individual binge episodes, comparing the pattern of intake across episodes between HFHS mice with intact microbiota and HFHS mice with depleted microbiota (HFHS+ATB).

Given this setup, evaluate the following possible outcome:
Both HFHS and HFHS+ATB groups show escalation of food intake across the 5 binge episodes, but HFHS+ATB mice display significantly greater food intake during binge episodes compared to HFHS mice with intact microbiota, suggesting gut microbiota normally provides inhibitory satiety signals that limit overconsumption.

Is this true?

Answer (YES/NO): YES